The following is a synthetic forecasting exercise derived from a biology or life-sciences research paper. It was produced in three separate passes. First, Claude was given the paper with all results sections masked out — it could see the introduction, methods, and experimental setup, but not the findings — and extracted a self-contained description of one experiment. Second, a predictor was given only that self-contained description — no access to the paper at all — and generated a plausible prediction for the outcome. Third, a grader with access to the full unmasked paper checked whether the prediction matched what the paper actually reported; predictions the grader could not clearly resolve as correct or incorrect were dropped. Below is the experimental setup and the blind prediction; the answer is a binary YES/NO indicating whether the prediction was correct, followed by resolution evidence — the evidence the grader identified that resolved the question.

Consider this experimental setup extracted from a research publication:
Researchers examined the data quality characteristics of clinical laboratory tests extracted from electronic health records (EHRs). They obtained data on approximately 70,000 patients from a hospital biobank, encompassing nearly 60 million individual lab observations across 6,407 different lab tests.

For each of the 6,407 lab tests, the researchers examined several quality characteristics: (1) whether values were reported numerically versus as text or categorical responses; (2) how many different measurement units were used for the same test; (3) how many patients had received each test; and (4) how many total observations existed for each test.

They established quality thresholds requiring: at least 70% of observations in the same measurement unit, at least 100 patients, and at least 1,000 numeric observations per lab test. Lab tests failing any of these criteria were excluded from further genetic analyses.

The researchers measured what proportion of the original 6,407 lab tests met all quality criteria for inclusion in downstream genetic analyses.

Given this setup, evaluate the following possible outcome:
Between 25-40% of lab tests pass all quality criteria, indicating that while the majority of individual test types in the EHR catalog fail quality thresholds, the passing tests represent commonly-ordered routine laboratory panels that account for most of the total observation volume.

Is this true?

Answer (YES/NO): NO